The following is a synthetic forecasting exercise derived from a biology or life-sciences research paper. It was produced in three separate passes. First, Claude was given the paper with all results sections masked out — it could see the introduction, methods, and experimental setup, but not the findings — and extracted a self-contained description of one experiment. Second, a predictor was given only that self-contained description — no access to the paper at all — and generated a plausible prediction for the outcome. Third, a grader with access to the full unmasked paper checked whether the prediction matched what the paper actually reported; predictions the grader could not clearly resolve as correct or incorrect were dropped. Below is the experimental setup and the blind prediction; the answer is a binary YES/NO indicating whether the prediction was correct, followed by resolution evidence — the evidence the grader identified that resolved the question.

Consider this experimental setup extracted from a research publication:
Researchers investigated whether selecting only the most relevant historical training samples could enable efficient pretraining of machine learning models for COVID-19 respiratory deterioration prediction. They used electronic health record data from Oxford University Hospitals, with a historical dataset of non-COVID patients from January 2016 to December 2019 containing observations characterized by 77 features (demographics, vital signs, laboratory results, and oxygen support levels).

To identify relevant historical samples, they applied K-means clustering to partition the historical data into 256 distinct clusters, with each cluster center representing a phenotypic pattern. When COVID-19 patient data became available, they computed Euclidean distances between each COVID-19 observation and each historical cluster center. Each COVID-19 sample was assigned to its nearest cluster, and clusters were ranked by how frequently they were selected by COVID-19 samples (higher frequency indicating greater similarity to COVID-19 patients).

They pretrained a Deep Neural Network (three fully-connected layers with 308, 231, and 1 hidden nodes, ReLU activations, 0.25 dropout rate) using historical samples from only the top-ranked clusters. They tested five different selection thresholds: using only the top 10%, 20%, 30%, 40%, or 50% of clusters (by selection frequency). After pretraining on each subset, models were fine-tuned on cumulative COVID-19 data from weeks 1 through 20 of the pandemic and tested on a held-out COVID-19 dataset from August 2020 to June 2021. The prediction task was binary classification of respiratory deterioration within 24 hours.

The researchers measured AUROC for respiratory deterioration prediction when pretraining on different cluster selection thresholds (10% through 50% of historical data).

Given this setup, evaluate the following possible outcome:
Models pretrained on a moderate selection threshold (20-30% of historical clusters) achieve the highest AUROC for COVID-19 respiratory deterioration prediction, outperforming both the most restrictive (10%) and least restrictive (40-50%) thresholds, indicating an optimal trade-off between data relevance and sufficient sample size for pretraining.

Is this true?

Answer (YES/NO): NO